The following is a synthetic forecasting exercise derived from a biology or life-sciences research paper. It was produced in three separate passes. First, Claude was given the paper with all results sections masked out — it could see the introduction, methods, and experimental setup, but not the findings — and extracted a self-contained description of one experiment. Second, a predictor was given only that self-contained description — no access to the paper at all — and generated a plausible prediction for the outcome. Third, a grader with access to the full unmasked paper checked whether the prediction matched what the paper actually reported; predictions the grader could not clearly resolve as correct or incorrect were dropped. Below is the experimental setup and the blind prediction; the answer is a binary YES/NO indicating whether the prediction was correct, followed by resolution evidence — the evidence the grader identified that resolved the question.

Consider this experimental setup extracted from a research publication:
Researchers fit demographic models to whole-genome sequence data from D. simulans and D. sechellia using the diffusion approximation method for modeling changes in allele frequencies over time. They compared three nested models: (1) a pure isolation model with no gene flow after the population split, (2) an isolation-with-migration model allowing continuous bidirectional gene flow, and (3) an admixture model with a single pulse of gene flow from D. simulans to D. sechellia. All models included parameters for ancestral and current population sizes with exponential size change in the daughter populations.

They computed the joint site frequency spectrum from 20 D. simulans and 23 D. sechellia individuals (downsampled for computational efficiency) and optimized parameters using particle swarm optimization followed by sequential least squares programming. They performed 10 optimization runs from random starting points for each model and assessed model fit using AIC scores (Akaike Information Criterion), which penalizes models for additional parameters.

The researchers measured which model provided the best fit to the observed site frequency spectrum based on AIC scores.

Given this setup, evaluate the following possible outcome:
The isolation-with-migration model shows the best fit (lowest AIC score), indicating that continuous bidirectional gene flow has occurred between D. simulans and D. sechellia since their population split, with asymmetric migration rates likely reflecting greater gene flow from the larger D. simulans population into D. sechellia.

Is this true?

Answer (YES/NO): YES